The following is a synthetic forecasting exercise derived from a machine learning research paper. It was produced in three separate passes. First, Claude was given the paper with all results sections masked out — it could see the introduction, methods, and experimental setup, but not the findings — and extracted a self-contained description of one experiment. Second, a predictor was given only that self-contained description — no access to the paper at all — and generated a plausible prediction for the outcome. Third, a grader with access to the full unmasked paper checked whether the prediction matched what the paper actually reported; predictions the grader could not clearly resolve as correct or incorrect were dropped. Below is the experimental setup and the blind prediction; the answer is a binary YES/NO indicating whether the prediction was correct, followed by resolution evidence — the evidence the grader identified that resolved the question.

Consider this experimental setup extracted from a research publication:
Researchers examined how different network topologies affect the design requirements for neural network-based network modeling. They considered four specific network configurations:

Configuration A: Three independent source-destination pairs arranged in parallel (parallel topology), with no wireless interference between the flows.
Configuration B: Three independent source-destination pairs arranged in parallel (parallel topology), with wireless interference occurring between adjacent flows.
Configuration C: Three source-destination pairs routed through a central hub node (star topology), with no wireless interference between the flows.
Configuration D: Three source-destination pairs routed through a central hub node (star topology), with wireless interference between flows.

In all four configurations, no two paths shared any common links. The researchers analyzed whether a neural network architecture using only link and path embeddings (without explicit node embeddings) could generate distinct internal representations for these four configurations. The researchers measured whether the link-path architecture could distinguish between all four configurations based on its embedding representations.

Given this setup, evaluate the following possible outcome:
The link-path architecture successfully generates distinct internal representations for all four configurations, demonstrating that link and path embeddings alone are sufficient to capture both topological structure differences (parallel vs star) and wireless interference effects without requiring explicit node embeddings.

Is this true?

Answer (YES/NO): NO